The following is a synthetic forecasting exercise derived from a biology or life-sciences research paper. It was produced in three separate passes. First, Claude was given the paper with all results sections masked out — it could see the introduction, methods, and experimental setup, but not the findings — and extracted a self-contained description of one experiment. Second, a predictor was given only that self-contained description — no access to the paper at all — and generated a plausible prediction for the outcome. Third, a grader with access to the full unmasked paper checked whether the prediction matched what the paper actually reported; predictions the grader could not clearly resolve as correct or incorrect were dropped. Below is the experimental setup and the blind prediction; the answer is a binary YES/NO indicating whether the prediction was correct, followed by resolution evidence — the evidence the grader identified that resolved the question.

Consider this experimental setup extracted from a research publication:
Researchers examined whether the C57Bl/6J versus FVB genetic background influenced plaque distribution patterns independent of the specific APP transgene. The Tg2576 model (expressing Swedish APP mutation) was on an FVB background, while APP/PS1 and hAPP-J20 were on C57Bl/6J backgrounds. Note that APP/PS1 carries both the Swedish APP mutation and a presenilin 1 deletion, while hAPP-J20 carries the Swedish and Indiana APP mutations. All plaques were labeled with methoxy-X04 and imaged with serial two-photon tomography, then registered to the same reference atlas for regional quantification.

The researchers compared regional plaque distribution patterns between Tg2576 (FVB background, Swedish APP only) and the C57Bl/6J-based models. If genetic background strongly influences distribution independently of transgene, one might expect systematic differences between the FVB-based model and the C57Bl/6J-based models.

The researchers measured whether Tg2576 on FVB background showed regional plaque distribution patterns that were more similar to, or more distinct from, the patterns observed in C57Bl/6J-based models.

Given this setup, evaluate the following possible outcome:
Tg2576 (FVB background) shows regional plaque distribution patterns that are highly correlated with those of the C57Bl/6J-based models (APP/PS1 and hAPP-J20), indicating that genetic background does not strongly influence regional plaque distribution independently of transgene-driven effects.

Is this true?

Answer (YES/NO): NO